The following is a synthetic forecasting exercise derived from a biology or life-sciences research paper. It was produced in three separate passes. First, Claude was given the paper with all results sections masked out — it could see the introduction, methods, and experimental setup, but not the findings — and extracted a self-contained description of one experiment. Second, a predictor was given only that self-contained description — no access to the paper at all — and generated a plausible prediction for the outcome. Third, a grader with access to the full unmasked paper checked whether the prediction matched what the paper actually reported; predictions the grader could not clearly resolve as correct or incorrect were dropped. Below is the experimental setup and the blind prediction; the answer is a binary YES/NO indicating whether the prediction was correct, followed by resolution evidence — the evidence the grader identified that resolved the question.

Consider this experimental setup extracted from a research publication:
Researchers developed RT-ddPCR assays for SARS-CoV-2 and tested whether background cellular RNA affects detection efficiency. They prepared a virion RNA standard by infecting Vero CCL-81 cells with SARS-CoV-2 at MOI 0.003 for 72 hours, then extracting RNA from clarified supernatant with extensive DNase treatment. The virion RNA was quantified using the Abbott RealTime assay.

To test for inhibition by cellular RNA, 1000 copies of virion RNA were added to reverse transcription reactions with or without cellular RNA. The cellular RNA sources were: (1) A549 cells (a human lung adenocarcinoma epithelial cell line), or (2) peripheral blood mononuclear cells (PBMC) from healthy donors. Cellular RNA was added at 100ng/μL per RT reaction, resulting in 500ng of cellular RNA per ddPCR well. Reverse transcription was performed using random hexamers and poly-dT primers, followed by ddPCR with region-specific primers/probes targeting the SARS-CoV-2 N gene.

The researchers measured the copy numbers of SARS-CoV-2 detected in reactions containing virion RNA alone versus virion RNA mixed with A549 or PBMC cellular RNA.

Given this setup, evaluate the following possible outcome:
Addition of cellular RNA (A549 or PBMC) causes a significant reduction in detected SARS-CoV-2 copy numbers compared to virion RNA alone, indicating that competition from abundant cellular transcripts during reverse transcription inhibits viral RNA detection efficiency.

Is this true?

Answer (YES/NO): NO